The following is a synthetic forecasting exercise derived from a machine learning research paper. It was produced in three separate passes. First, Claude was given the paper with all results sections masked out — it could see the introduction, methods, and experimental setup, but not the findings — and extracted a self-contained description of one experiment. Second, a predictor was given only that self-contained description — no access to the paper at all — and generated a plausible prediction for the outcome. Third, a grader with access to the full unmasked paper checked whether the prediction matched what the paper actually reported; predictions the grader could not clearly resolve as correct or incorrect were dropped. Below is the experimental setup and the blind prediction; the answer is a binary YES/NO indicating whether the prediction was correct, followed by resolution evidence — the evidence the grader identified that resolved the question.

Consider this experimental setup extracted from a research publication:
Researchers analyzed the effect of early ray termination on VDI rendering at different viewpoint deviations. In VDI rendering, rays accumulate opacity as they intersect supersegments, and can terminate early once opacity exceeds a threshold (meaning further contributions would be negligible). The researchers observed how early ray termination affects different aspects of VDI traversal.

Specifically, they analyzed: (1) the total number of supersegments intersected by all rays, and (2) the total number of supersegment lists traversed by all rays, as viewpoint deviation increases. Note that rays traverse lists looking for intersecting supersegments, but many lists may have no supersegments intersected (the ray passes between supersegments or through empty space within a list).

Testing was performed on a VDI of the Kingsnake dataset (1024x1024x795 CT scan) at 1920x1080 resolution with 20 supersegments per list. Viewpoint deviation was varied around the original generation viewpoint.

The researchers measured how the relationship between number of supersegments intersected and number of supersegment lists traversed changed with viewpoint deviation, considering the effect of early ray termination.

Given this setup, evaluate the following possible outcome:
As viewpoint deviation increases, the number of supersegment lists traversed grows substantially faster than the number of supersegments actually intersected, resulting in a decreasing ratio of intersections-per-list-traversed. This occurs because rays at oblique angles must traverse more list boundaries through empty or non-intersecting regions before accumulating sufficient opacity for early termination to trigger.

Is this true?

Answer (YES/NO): YES